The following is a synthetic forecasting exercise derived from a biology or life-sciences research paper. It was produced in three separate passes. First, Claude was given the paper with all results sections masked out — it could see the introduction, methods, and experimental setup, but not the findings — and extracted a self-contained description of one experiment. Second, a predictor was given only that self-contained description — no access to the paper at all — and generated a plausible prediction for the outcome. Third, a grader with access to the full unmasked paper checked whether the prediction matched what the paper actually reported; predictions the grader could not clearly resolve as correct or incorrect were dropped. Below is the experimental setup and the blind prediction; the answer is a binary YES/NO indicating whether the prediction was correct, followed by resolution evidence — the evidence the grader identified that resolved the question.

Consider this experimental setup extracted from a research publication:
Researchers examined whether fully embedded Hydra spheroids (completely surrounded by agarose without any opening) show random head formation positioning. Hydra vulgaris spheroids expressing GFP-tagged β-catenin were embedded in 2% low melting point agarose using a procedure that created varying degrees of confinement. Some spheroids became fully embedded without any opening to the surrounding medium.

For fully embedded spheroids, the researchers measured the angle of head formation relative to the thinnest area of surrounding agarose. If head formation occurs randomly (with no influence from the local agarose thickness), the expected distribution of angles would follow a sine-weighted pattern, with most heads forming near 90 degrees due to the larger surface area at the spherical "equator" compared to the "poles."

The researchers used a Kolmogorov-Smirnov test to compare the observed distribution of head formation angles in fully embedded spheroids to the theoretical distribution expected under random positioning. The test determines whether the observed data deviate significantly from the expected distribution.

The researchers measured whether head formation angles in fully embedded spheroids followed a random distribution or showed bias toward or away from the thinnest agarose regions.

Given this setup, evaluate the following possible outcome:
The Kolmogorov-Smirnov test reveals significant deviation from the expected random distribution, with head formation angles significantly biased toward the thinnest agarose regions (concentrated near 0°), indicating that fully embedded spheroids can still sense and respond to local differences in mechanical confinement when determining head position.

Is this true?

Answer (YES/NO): NO